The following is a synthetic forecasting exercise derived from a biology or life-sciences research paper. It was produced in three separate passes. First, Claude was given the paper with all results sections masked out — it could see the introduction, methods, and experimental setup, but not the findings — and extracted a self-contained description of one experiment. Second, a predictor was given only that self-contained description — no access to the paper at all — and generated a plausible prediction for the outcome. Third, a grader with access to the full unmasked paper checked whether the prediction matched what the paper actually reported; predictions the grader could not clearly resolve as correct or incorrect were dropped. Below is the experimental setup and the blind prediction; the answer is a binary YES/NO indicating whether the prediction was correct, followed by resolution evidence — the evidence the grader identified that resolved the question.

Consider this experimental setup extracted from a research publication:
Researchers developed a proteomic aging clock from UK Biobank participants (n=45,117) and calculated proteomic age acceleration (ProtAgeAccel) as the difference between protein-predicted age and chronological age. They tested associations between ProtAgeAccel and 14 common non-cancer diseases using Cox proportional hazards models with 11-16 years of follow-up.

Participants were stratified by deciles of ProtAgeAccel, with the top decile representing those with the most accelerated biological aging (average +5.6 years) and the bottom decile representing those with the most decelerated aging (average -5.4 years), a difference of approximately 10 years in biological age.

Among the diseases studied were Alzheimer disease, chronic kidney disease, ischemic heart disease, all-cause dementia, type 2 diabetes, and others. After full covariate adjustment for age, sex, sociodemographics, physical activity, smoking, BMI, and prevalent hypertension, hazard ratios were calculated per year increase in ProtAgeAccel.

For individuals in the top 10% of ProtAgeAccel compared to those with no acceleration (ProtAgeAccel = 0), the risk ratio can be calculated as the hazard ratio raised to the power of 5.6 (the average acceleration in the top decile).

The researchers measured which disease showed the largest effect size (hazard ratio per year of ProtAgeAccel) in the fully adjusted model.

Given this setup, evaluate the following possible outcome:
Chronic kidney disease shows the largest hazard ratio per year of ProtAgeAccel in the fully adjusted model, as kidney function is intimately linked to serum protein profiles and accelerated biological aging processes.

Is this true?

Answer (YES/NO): NO